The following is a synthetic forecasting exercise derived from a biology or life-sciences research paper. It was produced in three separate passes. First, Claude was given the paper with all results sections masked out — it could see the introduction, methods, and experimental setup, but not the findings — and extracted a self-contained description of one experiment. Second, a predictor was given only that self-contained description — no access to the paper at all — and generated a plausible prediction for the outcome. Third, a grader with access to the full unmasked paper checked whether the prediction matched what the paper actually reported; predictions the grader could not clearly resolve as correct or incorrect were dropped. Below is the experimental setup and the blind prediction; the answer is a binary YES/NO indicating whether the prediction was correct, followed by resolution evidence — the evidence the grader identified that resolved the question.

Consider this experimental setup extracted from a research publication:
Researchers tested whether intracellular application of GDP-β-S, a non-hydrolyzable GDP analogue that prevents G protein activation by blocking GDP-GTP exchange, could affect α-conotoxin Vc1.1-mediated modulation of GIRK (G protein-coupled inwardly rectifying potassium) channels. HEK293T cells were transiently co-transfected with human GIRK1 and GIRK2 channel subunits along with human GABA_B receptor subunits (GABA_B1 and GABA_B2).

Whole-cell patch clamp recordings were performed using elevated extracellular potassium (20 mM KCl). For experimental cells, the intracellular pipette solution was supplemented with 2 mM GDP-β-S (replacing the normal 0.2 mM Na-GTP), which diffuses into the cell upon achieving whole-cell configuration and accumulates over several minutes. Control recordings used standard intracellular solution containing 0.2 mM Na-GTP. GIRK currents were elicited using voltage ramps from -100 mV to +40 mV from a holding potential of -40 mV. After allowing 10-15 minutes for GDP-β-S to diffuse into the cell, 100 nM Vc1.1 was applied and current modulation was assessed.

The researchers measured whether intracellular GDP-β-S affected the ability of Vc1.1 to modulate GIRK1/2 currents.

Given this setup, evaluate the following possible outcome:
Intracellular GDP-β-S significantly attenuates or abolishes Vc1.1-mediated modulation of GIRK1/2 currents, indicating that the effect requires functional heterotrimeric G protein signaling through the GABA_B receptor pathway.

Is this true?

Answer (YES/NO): YES